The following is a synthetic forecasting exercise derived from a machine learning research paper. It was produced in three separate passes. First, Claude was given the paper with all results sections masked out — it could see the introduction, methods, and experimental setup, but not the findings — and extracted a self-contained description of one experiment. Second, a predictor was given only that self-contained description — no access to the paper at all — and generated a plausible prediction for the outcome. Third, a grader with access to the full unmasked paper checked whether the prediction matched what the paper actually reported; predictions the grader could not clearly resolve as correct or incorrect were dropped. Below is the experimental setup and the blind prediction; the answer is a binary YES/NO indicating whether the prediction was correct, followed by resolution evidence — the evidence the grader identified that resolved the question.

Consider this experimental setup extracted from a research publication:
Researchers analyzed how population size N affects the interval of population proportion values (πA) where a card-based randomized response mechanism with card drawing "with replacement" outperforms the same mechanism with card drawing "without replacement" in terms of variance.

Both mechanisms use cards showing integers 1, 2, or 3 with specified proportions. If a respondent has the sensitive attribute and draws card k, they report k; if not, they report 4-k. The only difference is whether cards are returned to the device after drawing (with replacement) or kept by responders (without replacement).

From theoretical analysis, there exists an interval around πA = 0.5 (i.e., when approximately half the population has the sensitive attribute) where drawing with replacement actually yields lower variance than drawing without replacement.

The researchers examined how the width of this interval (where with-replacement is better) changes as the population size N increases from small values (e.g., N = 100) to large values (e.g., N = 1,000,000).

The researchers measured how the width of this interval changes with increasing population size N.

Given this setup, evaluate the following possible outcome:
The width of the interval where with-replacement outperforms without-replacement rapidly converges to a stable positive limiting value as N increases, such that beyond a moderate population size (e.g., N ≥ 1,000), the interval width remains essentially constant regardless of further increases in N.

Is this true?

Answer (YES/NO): NO